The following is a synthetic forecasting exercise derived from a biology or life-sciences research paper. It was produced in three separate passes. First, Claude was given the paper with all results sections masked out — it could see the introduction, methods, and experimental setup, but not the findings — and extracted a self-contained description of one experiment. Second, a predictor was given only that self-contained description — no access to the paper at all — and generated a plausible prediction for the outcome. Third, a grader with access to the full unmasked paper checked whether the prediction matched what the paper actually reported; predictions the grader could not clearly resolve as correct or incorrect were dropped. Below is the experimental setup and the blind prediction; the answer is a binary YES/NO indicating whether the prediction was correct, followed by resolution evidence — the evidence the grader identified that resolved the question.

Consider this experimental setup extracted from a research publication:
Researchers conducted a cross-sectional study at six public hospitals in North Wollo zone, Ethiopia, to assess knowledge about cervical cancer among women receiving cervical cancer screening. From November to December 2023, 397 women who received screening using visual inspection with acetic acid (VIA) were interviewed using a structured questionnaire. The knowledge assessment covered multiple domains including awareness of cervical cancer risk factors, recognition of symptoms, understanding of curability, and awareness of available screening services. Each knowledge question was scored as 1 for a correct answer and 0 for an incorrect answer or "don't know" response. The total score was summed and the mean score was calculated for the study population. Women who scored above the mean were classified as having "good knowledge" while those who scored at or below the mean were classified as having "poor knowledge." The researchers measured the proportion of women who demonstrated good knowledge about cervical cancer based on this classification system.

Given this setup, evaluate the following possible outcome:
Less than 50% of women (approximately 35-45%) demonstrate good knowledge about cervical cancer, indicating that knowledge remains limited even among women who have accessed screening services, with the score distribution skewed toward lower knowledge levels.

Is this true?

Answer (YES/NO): YES